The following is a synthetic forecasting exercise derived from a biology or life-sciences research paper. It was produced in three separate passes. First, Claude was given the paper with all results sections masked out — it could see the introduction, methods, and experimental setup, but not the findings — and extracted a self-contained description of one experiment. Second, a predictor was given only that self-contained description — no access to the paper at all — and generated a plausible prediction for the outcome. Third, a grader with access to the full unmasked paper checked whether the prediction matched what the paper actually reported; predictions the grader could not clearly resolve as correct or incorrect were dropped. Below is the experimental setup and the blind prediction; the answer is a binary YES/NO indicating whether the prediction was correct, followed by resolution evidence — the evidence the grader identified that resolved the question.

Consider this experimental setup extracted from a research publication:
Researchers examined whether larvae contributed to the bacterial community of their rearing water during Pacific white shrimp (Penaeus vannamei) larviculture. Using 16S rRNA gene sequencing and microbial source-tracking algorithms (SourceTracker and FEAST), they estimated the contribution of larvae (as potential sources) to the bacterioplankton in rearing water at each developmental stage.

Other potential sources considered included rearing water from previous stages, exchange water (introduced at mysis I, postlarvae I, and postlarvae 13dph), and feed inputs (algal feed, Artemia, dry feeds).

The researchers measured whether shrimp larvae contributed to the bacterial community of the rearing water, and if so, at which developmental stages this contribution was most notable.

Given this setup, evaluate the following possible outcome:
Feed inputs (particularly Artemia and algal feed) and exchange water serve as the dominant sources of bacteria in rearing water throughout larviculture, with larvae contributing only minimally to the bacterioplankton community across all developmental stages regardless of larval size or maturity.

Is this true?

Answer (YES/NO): NO